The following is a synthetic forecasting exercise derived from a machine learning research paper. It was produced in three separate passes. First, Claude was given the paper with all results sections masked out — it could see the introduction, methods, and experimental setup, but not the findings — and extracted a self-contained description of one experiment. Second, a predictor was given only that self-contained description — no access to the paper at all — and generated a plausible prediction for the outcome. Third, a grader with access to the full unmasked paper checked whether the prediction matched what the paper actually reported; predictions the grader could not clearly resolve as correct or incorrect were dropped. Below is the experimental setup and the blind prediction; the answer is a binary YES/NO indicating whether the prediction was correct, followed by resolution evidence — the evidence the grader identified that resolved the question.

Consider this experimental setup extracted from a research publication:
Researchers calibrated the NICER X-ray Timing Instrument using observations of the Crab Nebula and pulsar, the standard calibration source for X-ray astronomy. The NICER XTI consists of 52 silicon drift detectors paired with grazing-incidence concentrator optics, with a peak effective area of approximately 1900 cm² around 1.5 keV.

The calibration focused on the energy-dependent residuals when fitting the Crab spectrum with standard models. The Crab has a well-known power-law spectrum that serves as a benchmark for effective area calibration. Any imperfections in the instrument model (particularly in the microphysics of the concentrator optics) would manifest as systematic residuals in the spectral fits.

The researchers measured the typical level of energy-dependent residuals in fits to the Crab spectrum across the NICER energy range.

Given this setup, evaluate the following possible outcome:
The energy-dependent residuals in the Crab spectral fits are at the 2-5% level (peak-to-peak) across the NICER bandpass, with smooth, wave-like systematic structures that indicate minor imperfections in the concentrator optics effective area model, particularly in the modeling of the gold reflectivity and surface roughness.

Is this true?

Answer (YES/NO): NO